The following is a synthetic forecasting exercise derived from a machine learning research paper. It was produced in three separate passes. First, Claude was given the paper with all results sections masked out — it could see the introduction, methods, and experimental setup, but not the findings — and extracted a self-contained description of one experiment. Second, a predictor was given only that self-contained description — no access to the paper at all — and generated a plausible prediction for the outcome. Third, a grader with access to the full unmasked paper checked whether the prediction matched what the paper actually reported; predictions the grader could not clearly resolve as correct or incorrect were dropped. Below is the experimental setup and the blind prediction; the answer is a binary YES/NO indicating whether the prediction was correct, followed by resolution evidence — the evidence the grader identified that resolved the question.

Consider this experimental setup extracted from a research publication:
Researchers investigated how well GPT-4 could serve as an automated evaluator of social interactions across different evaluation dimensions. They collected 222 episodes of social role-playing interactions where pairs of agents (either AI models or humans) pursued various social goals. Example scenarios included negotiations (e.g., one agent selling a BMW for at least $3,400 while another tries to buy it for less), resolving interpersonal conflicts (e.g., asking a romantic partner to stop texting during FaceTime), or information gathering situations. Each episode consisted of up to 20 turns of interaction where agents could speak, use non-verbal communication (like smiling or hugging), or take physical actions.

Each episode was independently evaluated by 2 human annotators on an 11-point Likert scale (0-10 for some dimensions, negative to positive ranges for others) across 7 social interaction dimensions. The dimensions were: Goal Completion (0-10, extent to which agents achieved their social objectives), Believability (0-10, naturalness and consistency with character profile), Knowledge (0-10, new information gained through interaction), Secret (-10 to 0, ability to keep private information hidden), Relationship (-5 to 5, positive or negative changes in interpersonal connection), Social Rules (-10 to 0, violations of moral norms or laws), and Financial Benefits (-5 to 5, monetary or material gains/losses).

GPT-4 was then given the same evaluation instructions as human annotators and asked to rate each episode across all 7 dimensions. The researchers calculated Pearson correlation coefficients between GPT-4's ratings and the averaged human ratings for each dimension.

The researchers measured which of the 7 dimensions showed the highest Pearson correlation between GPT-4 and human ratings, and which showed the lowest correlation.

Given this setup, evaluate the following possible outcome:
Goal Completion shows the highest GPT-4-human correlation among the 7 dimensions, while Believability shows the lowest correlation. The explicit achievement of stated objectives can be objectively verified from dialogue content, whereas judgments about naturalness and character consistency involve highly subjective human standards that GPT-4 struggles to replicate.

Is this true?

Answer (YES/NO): NO